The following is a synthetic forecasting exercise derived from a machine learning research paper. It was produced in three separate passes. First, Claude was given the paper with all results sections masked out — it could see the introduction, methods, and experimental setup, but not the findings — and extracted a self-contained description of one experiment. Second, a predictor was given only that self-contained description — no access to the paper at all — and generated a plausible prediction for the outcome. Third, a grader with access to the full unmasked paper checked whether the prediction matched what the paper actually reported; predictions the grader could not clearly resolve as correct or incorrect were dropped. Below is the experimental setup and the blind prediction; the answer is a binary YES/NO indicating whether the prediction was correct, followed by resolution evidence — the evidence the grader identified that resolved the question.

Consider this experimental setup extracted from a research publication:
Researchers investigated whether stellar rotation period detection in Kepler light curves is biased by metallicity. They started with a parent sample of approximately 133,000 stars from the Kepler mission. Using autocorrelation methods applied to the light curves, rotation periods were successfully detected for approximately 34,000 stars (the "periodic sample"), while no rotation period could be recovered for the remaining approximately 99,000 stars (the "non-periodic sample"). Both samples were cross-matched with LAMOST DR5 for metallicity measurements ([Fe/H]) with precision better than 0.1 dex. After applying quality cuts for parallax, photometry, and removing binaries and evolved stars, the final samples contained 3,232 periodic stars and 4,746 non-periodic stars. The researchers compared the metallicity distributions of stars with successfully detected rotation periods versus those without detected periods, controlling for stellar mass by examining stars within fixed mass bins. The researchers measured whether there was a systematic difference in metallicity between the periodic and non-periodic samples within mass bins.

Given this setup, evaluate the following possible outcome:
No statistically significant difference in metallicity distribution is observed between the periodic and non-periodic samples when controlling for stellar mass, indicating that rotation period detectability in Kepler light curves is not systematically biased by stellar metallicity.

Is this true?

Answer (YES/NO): NO